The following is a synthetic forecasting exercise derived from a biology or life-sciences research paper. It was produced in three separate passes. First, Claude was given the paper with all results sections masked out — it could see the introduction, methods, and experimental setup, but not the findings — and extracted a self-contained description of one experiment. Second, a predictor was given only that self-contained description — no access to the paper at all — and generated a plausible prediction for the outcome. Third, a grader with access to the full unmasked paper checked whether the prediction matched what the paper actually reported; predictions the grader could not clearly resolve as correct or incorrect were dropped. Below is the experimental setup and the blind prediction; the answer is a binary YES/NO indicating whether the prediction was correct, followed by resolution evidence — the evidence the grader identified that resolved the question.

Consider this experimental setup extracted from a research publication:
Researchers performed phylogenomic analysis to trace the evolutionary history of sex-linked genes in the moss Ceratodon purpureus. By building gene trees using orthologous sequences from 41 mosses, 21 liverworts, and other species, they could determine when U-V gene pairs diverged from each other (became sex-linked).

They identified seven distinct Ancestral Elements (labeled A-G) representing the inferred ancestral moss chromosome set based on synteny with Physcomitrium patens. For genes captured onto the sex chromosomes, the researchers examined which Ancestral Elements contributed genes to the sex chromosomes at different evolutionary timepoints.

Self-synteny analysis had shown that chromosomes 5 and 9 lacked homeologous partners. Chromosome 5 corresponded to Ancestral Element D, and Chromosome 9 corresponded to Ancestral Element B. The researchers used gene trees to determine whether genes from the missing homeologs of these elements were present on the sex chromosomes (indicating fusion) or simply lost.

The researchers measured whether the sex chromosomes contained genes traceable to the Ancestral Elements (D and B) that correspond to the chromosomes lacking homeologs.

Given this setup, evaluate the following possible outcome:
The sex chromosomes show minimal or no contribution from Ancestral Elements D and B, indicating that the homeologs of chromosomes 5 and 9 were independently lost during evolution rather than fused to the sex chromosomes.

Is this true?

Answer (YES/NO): NO